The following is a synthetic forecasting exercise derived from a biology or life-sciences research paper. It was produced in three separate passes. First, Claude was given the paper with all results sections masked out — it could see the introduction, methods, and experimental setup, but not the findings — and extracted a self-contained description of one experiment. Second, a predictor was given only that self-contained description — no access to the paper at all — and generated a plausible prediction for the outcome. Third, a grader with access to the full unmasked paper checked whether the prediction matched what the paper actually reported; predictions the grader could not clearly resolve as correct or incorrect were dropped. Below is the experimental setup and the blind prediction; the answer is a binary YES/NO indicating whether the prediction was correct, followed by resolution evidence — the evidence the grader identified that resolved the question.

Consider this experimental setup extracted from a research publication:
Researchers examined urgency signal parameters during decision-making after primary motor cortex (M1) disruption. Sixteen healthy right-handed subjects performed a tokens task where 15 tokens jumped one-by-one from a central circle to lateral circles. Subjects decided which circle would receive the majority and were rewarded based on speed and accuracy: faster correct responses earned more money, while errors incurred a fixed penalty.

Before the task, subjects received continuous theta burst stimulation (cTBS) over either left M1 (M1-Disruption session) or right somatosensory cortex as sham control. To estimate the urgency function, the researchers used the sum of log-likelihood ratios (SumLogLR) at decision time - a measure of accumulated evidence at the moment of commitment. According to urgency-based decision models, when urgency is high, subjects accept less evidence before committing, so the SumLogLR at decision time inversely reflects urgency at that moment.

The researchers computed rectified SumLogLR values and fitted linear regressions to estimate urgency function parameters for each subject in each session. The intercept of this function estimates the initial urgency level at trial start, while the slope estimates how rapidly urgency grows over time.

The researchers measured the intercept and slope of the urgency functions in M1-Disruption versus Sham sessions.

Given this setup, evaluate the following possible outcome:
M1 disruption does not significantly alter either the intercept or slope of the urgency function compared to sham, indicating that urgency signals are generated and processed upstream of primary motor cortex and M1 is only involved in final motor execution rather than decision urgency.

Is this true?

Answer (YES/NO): YES